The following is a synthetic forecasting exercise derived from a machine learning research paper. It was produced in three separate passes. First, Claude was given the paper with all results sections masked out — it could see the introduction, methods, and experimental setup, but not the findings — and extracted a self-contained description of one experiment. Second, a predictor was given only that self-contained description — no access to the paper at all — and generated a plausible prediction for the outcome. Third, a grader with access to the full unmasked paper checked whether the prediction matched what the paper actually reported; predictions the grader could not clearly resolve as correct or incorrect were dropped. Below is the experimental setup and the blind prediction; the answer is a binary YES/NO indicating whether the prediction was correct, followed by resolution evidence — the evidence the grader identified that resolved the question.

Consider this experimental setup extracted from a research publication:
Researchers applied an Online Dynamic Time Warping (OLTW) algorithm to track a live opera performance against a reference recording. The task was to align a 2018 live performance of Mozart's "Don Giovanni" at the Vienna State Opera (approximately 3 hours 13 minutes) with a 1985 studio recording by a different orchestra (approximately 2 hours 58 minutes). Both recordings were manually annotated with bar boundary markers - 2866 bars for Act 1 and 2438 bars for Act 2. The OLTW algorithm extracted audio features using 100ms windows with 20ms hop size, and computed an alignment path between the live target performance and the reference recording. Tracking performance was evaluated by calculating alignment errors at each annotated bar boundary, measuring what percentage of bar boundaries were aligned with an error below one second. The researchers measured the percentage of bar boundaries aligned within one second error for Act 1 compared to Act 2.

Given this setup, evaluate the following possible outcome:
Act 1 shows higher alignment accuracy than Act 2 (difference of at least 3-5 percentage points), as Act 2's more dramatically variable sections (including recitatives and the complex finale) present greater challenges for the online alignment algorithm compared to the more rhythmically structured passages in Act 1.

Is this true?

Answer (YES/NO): YES